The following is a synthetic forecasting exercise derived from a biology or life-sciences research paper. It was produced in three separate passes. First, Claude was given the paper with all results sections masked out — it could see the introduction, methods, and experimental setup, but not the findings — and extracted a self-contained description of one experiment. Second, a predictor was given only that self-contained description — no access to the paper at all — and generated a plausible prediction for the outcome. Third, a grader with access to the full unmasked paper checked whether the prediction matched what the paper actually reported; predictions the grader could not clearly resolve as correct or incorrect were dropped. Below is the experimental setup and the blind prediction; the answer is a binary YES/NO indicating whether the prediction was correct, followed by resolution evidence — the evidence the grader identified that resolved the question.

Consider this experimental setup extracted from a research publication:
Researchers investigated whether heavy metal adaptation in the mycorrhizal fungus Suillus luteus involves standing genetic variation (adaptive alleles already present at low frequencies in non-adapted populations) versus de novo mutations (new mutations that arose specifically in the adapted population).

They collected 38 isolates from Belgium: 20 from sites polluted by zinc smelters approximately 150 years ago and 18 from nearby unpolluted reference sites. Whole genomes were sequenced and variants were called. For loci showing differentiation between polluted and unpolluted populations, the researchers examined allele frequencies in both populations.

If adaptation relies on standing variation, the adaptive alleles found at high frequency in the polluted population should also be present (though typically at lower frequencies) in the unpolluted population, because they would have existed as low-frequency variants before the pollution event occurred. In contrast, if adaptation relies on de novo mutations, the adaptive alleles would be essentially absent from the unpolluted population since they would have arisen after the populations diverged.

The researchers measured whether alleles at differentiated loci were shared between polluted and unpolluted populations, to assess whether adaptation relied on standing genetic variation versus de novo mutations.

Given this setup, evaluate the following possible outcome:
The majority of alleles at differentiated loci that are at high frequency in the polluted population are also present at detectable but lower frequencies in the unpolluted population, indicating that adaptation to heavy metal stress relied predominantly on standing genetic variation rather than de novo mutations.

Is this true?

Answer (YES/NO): YES